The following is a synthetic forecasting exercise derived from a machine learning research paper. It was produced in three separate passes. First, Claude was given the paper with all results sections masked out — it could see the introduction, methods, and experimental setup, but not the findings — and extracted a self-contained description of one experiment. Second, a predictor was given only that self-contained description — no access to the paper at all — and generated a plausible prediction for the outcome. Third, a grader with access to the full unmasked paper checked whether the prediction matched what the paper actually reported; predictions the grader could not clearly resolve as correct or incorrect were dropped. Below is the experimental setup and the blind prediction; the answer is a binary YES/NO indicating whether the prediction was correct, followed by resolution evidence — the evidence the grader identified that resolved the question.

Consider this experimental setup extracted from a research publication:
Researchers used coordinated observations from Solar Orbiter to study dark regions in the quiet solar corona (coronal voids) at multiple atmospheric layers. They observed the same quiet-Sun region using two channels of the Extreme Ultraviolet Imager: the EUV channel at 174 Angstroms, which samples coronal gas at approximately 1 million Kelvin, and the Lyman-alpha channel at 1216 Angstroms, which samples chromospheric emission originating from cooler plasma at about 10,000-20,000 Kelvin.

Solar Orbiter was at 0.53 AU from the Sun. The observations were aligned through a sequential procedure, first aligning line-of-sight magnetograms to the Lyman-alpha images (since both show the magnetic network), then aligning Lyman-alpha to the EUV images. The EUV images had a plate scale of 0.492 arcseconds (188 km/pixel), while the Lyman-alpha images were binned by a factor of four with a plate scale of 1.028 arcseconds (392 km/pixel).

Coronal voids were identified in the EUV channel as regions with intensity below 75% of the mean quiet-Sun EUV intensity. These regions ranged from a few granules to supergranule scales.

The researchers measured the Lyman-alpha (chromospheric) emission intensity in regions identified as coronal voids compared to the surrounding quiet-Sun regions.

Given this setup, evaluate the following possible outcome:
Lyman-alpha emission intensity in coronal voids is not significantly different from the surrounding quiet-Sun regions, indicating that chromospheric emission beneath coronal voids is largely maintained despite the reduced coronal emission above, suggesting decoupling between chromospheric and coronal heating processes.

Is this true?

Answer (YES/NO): NO